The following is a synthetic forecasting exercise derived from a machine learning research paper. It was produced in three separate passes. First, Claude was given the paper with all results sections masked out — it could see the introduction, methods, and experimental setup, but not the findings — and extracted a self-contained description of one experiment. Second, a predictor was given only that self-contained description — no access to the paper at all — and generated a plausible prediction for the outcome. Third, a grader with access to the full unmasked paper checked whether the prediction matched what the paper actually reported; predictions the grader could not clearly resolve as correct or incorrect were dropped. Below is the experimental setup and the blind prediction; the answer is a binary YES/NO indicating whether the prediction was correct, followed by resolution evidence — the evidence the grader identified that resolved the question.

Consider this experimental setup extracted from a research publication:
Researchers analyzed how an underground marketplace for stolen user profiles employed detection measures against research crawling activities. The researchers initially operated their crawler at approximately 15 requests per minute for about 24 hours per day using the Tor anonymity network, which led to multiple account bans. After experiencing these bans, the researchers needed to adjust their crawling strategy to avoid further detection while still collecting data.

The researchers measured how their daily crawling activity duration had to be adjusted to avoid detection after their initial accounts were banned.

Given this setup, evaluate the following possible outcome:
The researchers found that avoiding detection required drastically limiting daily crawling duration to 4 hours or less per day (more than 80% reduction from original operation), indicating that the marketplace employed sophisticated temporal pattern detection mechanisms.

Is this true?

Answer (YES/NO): NO